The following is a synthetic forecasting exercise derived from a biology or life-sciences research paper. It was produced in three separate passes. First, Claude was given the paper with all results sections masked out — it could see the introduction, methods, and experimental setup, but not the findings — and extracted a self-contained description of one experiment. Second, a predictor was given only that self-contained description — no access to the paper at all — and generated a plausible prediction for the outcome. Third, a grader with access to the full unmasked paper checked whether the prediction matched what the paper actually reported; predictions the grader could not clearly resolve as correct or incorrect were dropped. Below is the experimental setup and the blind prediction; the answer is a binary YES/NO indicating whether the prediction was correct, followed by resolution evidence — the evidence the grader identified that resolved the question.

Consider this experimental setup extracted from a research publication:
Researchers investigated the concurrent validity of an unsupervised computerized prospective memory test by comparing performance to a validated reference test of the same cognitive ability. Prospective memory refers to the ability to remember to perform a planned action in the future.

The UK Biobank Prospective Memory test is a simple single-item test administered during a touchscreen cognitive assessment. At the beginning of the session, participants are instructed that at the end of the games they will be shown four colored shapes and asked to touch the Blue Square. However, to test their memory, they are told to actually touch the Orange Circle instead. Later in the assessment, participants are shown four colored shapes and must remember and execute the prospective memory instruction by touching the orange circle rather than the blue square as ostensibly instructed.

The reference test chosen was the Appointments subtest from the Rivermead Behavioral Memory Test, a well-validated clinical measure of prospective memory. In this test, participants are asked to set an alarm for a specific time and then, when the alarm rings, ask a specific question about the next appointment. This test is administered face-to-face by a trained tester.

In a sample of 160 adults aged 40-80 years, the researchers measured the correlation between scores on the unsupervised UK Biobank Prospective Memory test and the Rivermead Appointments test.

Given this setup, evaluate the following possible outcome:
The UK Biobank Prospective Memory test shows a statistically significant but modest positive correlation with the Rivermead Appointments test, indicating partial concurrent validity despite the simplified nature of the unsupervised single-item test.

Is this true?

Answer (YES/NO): YES